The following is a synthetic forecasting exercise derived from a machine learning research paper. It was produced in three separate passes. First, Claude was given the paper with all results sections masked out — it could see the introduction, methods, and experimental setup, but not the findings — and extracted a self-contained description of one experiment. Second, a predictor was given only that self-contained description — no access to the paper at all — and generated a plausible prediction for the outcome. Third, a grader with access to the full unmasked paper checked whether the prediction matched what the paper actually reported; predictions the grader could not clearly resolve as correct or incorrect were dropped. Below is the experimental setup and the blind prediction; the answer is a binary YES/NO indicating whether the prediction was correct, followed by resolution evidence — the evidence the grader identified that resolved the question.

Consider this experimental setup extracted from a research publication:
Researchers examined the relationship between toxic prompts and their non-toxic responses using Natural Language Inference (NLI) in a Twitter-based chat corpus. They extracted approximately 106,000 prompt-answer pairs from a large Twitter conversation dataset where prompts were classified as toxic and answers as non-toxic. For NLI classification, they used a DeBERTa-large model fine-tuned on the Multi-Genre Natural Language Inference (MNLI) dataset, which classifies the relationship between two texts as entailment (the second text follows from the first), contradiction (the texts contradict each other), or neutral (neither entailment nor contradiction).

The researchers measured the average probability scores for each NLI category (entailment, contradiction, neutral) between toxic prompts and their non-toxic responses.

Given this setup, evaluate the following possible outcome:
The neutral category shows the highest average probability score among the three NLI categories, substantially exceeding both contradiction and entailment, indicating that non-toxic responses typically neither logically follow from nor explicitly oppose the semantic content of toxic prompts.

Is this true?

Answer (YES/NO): YES